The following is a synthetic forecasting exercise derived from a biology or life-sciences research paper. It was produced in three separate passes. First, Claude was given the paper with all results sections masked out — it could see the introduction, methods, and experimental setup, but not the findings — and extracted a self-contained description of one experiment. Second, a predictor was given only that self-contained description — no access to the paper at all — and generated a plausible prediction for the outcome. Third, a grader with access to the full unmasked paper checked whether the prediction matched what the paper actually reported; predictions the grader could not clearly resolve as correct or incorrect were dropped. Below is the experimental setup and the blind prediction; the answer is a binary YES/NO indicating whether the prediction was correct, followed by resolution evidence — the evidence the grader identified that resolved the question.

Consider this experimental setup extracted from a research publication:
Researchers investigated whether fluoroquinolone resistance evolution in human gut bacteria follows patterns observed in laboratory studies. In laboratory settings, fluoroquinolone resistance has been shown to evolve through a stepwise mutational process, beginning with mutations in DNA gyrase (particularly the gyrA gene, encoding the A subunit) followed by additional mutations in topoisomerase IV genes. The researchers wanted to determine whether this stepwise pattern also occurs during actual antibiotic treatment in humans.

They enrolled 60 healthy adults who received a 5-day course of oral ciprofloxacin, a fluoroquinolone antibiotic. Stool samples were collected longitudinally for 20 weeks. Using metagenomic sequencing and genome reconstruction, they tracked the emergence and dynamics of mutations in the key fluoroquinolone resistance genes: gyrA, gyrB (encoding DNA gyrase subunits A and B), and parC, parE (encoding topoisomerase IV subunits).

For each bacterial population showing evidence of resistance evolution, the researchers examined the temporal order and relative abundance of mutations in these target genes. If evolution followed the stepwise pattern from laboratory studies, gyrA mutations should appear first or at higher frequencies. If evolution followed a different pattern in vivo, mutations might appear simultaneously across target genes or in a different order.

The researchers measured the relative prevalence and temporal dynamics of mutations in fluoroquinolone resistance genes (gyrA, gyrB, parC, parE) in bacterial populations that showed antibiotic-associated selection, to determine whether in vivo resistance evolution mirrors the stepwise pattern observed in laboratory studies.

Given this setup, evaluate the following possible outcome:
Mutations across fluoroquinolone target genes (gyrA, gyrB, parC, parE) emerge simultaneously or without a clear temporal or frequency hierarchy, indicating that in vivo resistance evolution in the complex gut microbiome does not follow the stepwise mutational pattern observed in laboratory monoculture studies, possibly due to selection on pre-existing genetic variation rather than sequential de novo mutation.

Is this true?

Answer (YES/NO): NO